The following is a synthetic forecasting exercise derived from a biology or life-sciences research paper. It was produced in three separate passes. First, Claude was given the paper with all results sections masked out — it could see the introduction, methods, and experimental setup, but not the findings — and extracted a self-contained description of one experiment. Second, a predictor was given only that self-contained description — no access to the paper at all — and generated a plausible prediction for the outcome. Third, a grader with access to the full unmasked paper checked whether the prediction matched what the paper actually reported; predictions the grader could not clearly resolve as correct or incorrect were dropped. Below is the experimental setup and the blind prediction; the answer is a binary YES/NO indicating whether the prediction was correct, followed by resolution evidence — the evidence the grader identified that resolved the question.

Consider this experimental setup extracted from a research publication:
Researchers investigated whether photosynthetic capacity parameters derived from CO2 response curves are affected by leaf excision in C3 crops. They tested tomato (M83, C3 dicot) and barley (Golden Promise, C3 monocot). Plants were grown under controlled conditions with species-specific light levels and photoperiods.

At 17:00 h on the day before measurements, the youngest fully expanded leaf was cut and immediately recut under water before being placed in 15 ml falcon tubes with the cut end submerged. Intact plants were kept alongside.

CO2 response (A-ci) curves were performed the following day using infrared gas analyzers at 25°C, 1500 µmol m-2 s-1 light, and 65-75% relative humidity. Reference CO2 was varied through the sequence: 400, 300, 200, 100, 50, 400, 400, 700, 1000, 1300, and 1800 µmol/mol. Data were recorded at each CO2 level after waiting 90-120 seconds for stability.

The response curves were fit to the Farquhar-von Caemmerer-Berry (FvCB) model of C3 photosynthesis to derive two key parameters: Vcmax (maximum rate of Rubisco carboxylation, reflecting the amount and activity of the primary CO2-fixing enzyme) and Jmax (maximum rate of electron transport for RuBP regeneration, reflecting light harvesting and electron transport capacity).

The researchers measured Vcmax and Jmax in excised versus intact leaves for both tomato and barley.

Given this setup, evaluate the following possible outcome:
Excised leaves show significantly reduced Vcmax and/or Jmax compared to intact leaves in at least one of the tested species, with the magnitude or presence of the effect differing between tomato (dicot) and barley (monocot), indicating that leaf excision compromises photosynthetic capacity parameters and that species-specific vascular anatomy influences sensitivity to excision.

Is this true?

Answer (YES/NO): YES